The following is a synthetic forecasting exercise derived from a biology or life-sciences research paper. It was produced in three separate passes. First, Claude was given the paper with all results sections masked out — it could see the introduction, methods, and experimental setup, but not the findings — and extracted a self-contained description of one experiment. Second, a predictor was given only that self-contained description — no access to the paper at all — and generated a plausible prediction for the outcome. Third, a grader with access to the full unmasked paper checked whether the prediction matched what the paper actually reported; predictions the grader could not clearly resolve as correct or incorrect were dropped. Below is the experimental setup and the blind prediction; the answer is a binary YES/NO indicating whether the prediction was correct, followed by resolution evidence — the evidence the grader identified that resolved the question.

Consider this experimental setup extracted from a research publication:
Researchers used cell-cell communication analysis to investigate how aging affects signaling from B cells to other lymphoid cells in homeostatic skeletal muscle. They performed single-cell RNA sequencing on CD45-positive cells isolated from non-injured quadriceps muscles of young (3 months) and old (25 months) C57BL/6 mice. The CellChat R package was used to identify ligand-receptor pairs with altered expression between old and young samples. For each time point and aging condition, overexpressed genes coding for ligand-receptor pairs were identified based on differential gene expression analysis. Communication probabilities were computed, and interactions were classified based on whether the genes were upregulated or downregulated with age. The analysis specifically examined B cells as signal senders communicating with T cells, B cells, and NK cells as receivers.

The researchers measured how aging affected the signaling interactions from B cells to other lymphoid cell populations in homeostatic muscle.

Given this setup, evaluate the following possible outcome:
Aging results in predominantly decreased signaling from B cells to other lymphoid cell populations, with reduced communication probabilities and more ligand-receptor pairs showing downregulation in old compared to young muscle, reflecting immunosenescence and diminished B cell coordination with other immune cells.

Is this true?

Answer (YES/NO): NO